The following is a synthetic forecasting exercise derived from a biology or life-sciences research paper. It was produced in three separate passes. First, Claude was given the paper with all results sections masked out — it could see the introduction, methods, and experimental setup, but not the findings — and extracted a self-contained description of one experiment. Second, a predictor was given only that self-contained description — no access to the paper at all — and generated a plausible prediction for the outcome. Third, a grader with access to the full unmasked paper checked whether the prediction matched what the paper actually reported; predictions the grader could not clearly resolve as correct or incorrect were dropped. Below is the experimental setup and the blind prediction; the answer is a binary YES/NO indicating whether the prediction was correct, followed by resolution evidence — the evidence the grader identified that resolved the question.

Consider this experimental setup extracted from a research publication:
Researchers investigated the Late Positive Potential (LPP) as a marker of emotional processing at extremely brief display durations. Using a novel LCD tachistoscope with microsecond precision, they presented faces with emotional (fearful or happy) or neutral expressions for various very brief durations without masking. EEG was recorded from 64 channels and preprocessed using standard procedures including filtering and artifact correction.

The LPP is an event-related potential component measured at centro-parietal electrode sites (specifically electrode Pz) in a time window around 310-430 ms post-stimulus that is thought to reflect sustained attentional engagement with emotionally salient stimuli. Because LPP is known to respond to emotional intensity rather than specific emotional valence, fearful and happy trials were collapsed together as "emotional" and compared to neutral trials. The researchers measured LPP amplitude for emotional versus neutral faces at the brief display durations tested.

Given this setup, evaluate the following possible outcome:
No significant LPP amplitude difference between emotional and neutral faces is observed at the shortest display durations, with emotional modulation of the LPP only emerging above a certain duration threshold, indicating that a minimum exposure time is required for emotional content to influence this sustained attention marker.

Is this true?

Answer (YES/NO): YES